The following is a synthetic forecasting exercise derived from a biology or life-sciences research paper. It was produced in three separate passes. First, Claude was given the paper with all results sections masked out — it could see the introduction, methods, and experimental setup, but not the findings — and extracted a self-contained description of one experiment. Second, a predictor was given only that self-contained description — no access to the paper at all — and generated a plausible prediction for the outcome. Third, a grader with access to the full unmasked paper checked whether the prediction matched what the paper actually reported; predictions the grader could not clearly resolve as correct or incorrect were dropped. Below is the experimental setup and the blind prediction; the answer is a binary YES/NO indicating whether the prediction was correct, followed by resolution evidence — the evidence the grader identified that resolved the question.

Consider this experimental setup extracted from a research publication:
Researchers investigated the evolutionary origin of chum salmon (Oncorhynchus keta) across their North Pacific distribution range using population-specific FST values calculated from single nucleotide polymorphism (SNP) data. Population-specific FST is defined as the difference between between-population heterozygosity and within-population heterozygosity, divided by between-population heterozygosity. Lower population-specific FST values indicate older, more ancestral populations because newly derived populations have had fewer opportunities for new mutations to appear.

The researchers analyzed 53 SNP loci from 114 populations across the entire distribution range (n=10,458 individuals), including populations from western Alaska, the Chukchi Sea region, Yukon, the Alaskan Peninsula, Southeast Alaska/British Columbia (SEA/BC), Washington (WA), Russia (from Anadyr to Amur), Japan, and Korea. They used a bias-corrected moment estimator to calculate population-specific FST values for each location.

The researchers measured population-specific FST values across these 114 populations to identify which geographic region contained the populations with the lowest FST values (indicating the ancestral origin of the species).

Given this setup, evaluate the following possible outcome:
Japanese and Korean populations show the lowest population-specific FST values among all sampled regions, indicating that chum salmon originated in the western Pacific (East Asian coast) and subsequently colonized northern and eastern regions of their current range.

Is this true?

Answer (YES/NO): NO